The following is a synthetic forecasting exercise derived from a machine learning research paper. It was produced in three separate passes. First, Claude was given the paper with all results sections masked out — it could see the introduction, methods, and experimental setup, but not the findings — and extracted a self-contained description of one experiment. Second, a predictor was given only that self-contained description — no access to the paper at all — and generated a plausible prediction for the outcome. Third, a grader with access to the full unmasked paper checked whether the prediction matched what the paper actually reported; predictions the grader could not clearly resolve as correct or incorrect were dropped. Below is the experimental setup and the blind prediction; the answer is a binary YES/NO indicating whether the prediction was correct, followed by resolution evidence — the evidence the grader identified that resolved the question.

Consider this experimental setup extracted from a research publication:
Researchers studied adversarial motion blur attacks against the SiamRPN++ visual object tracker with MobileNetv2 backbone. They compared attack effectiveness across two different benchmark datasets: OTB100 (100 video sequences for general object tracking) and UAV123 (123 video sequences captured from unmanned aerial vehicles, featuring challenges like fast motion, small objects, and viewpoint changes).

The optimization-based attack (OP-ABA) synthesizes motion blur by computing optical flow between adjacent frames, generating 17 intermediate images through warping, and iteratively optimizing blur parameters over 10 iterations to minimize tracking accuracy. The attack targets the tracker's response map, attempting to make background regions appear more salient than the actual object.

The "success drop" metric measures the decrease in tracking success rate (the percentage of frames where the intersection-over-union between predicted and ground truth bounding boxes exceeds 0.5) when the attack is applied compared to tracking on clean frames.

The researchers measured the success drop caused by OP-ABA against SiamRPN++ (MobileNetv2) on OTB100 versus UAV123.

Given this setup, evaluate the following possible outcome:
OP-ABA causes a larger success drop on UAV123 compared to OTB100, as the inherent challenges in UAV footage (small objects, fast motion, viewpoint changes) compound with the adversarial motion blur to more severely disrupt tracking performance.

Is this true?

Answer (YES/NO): NO